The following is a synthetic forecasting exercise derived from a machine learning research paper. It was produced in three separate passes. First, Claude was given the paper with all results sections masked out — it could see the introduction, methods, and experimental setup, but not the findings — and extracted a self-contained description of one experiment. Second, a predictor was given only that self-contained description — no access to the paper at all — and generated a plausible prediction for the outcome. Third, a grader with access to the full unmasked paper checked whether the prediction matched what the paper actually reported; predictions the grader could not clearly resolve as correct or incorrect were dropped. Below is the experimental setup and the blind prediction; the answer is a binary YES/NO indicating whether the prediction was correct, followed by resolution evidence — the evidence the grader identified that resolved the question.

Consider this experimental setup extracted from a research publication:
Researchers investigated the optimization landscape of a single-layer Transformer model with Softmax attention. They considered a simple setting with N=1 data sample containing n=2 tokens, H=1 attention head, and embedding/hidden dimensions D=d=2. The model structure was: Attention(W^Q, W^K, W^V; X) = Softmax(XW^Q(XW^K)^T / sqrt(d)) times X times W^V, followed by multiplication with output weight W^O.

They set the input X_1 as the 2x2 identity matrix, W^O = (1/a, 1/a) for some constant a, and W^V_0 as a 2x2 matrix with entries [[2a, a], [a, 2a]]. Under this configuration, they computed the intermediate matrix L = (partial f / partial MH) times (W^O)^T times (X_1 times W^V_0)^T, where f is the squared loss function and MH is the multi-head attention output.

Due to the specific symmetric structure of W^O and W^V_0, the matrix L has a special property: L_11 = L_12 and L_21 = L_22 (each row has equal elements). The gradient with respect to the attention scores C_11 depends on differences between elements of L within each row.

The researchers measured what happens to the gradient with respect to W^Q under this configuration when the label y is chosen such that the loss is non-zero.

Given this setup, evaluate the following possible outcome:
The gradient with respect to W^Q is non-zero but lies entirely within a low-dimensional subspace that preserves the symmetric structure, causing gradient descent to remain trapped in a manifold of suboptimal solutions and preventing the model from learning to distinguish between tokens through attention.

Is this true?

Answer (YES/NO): NO